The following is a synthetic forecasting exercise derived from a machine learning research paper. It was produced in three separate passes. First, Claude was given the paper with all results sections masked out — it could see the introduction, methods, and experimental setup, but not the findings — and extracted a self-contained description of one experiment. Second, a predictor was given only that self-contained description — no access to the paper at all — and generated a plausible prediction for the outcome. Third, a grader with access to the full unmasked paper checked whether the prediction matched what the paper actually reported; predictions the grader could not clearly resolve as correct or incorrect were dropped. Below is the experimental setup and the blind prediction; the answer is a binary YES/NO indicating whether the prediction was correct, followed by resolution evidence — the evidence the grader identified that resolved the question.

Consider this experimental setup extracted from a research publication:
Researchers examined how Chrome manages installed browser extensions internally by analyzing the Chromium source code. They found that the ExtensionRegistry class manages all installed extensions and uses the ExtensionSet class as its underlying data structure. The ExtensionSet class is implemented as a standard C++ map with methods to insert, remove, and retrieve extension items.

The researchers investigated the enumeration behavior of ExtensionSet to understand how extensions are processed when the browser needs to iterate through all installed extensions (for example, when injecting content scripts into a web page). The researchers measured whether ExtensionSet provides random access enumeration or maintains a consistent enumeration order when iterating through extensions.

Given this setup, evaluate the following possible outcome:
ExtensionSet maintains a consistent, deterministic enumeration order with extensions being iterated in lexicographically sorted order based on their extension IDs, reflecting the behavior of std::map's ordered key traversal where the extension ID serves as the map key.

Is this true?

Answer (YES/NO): NO